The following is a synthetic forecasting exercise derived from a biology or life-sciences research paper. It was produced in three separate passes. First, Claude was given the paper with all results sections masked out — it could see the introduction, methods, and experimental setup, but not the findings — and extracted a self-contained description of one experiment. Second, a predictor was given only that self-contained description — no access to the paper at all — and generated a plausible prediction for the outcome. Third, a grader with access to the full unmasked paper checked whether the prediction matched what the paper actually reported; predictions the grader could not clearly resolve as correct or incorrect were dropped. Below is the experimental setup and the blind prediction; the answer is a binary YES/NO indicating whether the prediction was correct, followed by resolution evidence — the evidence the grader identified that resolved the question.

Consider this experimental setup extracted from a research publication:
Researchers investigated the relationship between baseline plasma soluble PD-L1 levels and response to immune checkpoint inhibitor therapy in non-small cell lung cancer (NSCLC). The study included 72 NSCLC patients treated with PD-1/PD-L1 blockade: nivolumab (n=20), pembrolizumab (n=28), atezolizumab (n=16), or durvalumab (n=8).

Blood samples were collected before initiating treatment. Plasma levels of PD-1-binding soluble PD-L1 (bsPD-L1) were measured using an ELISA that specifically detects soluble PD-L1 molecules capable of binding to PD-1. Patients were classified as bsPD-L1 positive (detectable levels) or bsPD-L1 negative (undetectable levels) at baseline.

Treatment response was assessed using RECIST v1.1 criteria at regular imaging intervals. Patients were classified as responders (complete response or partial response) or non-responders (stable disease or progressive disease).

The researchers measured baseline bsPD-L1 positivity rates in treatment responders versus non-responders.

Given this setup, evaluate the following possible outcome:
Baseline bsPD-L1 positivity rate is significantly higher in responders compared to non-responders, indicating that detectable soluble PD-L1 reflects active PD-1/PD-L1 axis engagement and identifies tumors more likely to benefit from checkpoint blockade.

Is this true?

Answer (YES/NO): NO